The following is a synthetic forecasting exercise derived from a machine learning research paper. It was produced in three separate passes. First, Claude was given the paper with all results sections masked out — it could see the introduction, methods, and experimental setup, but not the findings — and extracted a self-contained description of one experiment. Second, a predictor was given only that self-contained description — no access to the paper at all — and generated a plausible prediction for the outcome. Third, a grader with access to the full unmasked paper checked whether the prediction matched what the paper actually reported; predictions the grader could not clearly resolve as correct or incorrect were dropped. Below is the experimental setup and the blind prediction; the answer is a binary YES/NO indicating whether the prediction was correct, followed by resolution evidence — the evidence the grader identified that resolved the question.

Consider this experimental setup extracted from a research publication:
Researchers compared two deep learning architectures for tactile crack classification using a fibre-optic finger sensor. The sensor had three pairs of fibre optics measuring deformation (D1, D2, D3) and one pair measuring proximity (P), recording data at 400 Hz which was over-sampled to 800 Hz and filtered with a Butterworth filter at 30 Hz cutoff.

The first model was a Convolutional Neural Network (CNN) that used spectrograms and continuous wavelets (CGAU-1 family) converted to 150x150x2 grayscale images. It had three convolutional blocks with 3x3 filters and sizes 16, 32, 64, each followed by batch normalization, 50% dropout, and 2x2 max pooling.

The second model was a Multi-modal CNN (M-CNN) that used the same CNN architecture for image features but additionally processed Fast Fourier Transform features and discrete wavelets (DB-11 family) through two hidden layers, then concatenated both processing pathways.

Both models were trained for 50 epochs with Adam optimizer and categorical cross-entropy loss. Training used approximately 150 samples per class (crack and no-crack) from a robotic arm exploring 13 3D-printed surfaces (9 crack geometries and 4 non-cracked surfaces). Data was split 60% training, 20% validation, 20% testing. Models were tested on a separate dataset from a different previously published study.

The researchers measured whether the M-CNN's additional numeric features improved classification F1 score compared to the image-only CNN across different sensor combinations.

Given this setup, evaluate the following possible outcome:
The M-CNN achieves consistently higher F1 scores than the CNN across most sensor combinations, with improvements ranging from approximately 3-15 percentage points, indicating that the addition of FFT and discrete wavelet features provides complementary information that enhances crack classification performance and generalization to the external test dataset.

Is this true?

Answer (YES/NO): NO